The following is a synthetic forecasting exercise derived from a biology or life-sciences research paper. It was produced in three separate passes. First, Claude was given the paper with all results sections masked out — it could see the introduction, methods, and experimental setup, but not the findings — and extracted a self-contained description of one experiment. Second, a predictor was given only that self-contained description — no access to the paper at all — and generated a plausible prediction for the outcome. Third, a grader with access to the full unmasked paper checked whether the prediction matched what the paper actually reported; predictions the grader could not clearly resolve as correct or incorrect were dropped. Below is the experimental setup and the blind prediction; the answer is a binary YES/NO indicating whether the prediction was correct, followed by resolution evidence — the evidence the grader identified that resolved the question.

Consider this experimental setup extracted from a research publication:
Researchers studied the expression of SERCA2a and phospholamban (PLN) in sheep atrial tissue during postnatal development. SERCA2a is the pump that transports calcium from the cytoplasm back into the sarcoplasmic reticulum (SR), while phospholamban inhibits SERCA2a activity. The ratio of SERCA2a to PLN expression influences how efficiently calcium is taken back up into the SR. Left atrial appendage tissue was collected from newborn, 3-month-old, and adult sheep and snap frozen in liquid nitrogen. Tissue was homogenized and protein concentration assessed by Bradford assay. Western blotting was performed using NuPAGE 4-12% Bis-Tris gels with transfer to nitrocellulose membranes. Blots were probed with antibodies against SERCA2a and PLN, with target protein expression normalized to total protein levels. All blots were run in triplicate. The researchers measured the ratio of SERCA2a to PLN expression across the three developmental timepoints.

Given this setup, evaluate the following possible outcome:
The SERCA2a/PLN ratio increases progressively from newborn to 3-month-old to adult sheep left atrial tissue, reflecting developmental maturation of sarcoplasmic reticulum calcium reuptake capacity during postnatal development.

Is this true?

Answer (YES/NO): NO